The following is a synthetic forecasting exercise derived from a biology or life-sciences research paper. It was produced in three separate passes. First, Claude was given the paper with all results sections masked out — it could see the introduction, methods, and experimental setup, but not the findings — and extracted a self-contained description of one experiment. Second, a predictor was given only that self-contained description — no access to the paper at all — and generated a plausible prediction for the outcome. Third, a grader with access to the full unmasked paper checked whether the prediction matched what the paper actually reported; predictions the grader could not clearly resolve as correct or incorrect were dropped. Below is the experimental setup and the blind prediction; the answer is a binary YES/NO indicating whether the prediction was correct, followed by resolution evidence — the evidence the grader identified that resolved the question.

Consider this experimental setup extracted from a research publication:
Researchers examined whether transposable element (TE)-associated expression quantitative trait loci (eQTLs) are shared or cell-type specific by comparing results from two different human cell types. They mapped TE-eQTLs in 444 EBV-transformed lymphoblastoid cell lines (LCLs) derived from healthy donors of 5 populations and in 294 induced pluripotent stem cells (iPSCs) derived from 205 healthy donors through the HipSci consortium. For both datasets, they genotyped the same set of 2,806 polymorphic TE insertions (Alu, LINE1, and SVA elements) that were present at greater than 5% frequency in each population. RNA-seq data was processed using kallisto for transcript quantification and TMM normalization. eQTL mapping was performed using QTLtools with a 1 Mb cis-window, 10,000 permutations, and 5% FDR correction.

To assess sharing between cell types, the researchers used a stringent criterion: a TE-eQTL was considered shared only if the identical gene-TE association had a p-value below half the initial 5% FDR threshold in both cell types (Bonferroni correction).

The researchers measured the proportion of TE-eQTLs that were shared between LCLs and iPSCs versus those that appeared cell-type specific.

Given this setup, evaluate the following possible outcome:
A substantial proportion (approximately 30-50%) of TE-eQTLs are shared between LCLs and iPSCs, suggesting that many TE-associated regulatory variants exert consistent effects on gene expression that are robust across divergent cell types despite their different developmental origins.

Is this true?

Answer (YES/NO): NO